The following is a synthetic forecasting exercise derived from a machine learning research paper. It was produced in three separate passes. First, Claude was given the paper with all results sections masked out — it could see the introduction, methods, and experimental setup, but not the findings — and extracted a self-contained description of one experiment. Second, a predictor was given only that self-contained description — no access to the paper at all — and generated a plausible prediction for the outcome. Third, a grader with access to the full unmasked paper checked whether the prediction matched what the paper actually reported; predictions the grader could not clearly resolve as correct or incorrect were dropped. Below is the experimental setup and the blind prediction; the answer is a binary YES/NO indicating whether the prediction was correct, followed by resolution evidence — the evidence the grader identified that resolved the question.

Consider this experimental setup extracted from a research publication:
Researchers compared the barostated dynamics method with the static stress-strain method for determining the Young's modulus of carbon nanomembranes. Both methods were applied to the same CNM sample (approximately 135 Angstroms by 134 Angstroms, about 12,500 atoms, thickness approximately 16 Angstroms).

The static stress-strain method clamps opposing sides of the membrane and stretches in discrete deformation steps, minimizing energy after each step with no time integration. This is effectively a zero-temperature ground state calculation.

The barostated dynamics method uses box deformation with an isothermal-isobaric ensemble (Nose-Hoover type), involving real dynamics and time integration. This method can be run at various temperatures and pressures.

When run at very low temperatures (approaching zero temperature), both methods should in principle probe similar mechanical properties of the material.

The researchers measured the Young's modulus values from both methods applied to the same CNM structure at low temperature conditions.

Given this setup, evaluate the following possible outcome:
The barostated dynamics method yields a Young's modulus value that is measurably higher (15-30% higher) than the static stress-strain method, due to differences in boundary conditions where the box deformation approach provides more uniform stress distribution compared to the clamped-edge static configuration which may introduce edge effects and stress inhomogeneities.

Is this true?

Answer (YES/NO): NO